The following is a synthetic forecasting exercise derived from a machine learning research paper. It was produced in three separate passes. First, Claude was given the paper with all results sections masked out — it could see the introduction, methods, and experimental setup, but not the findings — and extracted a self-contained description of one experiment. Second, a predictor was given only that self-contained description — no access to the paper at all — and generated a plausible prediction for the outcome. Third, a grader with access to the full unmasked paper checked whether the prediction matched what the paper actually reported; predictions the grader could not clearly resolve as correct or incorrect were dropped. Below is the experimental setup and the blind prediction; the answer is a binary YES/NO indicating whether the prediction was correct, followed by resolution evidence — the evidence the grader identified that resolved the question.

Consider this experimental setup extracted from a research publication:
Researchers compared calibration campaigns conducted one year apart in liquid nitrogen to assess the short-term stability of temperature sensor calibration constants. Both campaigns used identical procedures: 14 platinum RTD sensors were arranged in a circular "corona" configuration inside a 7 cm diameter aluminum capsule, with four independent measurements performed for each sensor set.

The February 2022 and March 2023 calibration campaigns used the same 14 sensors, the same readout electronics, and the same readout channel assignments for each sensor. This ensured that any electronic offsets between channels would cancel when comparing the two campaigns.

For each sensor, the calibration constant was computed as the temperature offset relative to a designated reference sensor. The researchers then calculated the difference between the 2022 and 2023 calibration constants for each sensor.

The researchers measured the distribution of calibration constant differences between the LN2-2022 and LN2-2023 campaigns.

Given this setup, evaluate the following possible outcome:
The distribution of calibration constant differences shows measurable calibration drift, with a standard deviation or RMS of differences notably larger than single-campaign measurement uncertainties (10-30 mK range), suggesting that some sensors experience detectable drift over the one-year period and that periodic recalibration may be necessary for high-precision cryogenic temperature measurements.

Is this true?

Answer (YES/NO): NO